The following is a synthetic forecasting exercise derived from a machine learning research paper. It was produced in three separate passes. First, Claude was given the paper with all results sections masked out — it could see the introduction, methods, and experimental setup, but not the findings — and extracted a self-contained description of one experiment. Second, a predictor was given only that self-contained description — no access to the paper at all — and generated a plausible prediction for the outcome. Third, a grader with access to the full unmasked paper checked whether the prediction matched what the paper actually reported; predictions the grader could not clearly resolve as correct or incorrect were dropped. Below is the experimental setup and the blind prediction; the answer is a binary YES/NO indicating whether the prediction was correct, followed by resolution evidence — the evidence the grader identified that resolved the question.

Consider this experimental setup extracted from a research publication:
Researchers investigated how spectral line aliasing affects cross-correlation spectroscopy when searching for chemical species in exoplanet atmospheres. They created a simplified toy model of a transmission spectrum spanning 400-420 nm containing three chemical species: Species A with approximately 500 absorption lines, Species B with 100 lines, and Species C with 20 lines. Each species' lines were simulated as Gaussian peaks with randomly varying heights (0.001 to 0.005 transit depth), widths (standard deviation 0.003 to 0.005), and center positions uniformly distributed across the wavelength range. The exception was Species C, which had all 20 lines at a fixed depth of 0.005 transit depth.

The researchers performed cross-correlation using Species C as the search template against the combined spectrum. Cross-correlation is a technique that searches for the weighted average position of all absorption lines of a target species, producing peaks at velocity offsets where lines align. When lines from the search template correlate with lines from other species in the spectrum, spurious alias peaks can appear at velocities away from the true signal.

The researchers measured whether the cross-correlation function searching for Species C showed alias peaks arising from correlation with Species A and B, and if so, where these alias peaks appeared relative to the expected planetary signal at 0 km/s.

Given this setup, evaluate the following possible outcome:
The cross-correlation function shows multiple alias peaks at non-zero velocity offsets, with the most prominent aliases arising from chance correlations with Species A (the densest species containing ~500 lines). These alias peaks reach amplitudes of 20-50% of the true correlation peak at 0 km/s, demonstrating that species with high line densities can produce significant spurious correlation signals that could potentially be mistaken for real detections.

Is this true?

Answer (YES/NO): NO